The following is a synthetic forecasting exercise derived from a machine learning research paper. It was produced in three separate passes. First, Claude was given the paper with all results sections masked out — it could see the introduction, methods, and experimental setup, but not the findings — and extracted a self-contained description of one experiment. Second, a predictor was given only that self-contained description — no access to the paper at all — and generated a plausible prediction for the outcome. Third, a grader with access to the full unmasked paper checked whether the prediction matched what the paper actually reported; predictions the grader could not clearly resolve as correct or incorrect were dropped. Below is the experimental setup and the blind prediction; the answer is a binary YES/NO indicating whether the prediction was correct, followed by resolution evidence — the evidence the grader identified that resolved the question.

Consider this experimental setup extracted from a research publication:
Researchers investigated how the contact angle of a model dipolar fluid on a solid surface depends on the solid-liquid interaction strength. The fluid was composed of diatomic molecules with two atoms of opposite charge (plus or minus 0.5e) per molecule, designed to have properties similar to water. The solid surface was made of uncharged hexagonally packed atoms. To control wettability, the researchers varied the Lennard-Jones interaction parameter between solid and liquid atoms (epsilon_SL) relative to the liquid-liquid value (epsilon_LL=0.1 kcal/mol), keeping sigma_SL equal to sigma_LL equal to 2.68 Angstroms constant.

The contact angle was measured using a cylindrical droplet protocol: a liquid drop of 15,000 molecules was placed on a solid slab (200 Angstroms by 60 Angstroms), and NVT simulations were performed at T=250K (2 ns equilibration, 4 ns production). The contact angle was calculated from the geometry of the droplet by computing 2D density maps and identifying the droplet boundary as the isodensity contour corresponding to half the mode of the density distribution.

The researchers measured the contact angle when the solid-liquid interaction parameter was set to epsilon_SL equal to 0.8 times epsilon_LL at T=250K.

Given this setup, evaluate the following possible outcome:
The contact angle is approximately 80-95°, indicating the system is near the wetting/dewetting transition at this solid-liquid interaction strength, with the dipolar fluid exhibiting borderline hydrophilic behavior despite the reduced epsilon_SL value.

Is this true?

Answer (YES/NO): NO